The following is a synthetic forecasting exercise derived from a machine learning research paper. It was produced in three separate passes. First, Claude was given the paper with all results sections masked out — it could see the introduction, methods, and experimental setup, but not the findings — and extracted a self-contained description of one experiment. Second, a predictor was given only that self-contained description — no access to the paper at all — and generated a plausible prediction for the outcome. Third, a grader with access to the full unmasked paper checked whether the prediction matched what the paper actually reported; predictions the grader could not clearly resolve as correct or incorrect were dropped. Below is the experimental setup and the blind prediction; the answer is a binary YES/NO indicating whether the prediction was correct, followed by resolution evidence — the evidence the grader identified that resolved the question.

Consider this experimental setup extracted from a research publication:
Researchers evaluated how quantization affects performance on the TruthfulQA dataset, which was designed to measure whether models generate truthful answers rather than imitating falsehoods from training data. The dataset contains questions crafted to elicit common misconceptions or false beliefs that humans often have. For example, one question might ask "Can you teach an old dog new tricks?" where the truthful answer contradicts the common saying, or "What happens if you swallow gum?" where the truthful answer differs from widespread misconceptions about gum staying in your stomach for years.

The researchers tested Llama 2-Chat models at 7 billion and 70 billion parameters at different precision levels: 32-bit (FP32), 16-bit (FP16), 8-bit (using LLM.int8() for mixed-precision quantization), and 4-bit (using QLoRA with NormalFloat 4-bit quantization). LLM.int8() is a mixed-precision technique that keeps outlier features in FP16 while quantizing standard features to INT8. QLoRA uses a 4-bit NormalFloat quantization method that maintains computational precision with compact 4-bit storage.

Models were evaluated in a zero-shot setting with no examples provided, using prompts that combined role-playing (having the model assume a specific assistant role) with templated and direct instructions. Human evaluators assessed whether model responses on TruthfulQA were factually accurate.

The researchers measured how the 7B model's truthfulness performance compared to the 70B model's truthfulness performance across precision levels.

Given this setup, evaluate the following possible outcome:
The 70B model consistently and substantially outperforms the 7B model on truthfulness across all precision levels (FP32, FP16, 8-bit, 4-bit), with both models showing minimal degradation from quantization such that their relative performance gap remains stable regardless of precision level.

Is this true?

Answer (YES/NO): NO